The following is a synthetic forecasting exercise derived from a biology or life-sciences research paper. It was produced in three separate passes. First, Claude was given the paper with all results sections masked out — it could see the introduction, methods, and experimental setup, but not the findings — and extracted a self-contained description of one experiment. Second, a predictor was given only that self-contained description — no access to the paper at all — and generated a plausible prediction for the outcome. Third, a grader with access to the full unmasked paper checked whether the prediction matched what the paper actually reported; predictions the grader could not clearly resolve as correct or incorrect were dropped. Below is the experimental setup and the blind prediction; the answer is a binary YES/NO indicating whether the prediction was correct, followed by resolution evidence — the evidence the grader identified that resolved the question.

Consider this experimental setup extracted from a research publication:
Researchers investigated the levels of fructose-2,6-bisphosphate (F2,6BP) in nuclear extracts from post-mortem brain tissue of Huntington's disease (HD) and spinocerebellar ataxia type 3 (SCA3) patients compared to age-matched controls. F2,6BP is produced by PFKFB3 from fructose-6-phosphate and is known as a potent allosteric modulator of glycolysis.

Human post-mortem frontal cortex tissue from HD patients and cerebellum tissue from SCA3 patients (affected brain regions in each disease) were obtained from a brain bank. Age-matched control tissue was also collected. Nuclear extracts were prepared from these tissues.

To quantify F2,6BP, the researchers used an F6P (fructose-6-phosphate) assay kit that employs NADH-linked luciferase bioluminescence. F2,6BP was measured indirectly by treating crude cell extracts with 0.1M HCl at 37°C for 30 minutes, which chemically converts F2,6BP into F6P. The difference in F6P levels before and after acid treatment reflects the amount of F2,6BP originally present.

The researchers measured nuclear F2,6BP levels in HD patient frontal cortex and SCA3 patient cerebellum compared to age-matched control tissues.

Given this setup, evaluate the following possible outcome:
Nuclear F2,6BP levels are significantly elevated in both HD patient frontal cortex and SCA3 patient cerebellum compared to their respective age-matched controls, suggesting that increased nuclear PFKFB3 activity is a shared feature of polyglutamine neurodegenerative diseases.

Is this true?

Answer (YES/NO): NO